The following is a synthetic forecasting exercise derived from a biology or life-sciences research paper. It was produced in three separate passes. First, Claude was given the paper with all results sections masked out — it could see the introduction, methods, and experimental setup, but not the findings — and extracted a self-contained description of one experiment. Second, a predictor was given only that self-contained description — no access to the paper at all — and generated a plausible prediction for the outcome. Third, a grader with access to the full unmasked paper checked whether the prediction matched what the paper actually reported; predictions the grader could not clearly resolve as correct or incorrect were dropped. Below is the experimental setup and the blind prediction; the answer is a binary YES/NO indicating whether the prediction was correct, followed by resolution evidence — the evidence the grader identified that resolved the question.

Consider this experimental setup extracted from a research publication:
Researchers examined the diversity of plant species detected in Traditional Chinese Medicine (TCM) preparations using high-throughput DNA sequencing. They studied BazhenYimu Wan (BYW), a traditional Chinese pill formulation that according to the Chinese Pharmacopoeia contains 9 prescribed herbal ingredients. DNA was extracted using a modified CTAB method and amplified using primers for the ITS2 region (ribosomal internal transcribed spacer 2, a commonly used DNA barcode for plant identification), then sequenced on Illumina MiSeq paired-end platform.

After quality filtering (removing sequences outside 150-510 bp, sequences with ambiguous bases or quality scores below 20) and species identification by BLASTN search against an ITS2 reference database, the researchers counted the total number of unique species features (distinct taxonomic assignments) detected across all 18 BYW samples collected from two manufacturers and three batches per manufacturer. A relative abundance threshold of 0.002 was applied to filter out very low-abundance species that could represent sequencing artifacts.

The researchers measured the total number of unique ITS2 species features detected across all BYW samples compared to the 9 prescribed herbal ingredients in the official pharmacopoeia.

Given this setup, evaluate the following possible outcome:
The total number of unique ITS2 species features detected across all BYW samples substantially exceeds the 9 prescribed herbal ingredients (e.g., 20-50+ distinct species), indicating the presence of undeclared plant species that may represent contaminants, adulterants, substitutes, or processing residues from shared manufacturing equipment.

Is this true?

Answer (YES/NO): YES